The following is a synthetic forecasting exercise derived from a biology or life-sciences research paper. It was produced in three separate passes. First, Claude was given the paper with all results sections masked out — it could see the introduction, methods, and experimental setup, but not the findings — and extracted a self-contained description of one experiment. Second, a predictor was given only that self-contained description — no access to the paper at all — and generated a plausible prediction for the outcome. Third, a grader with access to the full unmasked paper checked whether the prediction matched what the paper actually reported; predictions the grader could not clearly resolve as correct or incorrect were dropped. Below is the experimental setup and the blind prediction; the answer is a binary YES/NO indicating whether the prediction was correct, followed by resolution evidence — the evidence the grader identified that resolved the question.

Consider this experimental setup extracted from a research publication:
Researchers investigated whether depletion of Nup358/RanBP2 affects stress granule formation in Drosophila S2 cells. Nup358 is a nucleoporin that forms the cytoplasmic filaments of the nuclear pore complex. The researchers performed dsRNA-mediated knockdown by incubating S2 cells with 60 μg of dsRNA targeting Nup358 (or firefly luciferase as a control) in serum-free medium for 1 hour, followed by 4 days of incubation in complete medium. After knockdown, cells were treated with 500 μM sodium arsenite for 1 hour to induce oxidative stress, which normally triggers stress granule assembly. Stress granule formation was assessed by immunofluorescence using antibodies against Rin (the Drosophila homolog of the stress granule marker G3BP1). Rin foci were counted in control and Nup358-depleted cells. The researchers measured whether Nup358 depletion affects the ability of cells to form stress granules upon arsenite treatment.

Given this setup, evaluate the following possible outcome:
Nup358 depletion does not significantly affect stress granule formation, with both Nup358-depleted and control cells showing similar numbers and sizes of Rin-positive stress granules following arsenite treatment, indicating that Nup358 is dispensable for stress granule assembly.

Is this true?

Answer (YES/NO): NO